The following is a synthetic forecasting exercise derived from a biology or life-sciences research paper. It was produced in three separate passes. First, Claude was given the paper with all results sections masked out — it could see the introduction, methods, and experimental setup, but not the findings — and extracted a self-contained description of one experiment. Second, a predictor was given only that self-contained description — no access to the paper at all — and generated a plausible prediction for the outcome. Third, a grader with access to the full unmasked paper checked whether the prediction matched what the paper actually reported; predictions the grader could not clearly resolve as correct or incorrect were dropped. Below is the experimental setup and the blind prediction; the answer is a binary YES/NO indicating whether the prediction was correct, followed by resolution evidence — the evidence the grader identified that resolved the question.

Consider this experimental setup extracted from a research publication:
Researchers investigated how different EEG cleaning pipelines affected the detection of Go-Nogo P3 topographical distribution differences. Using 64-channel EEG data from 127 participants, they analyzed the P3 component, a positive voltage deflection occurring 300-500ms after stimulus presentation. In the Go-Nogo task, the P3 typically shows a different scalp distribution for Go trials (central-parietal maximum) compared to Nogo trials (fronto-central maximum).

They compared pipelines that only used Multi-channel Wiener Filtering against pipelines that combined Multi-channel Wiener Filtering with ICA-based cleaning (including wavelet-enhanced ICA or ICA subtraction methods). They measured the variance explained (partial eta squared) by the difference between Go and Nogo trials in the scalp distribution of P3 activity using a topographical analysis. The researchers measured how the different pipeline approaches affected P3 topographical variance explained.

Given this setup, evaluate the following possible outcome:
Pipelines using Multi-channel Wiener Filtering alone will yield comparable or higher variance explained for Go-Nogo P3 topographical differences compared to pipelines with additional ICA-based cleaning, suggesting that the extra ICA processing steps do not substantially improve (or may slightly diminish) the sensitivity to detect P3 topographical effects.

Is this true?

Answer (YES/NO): NO